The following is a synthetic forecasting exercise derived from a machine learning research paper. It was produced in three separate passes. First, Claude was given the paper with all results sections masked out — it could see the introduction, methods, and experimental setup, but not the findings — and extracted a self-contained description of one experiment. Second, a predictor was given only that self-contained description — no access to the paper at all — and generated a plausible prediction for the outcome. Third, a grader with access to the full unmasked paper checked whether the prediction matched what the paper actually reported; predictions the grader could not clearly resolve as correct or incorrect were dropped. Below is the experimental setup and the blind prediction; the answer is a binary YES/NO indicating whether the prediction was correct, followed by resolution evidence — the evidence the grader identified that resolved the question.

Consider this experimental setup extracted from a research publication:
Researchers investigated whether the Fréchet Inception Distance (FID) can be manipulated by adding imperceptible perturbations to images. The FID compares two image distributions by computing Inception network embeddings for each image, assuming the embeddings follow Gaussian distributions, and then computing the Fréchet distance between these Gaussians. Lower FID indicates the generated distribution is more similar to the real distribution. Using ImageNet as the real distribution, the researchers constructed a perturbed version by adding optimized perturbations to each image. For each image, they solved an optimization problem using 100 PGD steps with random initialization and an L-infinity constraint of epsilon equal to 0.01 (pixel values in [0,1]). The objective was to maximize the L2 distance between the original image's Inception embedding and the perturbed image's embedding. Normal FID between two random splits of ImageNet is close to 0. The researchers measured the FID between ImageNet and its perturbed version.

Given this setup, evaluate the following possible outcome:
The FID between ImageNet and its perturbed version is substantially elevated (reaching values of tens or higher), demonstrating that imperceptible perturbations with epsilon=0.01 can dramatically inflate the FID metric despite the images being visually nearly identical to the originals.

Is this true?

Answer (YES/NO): YES